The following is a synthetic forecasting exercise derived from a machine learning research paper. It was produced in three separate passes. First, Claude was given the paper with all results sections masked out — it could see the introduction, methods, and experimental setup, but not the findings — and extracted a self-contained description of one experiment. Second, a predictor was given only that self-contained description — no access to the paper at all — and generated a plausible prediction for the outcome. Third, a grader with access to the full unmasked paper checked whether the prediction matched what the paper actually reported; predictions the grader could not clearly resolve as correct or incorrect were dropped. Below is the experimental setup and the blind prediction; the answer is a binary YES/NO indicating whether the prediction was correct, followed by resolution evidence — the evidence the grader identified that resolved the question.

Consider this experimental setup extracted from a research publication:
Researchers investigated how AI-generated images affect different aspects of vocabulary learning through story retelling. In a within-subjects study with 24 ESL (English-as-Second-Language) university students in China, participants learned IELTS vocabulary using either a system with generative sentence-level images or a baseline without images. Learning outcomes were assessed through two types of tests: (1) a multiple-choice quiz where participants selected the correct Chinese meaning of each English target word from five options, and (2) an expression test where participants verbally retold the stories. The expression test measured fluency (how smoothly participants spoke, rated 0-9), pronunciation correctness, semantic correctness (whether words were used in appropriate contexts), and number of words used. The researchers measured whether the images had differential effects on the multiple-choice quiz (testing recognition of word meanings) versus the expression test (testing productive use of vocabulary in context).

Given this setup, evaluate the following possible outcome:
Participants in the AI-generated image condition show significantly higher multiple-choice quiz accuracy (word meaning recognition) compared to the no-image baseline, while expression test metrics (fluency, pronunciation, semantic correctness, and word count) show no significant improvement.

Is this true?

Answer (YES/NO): NO